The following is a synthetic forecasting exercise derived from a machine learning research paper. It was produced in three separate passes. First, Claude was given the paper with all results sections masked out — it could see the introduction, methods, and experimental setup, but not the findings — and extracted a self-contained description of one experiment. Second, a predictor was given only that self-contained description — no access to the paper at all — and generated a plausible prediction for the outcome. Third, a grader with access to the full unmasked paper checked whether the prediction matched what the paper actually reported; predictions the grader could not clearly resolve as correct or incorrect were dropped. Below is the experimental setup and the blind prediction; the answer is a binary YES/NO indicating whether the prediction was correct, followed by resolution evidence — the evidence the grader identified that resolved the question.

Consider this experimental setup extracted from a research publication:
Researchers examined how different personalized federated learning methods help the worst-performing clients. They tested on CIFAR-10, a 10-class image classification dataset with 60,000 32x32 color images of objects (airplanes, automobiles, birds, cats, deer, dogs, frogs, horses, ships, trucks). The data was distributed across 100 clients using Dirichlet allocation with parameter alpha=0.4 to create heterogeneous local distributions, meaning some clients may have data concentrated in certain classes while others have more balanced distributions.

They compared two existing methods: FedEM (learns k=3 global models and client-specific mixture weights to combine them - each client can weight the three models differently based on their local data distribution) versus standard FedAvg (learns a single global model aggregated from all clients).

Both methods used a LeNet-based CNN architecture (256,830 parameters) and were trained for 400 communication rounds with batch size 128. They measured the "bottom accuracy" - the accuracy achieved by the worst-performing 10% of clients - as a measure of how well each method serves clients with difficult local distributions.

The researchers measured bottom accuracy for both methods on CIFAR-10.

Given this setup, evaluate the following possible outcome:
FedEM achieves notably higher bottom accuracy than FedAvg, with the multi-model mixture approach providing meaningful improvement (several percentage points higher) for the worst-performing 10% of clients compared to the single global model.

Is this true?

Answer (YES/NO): NO